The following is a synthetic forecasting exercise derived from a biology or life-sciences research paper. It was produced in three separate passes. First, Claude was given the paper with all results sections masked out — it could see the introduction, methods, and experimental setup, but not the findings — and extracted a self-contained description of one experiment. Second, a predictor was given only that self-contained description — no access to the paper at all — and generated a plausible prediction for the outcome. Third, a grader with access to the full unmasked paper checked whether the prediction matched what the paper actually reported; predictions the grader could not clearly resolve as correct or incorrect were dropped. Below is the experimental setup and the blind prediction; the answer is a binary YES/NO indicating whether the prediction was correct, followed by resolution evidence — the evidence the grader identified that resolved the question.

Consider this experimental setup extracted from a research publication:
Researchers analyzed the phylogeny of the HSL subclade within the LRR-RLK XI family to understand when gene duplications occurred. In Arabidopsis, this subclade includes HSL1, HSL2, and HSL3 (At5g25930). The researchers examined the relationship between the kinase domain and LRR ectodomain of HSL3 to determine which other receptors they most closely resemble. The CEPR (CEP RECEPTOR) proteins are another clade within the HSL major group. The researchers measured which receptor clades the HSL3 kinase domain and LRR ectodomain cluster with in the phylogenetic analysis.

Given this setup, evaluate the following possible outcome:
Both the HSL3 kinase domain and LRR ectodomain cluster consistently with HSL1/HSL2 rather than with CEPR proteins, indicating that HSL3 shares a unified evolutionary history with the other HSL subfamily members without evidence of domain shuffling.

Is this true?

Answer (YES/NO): NO